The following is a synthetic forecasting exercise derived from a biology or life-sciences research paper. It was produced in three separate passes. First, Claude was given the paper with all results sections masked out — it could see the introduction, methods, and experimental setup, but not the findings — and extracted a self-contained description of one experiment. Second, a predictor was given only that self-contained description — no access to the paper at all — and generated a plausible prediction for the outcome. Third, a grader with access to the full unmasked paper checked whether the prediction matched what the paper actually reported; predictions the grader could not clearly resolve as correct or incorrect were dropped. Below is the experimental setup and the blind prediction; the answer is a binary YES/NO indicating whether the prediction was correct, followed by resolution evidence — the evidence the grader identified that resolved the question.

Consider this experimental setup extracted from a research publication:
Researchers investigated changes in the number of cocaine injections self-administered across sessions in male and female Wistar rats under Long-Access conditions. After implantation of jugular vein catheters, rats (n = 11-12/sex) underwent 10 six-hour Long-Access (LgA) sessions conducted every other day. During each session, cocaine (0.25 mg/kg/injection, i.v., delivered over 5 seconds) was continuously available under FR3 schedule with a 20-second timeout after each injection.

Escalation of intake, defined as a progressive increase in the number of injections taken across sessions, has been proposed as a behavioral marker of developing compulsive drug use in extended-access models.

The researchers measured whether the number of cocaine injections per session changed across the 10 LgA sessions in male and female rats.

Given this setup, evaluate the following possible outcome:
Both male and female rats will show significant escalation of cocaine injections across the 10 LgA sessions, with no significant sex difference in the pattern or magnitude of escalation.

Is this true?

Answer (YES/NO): NO